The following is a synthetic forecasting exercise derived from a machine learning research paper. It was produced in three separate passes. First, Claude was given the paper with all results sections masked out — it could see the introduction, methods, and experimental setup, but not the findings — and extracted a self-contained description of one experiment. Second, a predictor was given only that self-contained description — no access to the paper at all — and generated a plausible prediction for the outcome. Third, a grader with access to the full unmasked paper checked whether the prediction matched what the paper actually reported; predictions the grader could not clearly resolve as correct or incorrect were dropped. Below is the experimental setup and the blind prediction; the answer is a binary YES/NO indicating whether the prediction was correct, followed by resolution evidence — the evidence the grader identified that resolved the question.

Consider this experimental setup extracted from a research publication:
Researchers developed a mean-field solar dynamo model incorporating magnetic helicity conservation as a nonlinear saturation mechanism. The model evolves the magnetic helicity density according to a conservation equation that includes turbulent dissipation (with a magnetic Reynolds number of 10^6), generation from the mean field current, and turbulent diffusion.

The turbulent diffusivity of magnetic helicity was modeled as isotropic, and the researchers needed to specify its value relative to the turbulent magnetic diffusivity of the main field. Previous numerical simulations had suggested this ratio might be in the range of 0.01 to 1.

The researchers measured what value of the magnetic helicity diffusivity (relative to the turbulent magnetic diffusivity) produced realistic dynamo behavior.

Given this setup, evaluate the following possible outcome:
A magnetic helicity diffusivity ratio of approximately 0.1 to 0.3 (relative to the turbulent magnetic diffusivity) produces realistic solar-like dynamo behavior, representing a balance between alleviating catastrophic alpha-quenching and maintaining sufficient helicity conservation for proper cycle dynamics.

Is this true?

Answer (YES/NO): YES